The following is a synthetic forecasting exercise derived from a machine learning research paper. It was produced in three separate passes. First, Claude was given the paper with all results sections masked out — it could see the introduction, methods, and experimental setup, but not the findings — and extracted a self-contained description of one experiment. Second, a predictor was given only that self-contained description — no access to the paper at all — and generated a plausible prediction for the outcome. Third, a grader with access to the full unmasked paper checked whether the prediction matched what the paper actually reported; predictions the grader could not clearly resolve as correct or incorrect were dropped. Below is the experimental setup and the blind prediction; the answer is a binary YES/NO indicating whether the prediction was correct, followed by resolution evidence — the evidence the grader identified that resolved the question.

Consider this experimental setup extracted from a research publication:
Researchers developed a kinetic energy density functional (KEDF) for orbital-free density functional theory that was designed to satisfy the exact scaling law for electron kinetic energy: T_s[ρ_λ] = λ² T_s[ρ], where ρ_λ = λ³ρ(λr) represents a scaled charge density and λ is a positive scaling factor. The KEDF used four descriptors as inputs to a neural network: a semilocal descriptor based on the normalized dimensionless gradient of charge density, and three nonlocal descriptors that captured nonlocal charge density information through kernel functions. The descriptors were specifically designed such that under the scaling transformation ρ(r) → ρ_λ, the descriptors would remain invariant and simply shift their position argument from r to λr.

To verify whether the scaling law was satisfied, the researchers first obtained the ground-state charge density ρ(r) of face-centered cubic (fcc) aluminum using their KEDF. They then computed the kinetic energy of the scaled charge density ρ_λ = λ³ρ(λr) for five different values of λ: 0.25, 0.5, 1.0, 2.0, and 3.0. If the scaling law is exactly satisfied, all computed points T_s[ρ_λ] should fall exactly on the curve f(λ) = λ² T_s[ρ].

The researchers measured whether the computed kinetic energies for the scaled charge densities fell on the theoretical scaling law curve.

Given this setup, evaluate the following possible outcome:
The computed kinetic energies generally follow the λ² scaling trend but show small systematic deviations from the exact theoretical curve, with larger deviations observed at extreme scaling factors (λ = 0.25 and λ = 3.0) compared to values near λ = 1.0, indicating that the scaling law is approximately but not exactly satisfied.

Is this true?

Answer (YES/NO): NO